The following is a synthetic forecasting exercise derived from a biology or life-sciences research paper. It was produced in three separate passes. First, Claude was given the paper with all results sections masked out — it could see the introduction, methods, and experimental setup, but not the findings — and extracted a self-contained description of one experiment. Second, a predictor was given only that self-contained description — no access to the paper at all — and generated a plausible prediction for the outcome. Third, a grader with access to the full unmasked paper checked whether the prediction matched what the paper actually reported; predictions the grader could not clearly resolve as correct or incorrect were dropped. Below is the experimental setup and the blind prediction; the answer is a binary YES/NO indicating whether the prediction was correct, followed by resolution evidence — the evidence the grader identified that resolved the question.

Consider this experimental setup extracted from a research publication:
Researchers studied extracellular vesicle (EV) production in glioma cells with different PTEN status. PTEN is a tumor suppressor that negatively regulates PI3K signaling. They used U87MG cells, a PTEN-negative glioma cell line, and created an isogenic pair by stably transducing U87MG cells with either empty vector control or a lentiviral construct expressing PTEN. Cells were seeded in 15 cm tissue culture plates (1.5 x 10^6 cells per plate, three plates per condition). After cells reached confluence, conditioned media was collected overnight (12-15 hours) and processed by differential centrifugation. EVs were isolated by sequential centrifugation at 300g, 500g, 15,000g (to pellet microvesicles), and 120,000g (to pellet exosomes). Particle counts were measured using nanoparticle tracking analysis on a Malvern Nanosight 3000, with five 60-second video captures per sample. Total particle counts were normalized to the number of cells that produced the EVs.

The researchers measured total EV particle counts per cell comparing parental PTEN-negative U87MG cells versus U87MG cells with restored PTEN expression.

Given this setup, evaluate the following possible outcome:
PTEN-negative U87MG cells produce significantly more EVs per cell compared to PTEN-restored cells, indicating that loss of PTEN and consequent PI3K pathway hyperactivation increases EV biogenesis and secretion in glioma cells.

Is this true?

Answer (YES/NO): YES